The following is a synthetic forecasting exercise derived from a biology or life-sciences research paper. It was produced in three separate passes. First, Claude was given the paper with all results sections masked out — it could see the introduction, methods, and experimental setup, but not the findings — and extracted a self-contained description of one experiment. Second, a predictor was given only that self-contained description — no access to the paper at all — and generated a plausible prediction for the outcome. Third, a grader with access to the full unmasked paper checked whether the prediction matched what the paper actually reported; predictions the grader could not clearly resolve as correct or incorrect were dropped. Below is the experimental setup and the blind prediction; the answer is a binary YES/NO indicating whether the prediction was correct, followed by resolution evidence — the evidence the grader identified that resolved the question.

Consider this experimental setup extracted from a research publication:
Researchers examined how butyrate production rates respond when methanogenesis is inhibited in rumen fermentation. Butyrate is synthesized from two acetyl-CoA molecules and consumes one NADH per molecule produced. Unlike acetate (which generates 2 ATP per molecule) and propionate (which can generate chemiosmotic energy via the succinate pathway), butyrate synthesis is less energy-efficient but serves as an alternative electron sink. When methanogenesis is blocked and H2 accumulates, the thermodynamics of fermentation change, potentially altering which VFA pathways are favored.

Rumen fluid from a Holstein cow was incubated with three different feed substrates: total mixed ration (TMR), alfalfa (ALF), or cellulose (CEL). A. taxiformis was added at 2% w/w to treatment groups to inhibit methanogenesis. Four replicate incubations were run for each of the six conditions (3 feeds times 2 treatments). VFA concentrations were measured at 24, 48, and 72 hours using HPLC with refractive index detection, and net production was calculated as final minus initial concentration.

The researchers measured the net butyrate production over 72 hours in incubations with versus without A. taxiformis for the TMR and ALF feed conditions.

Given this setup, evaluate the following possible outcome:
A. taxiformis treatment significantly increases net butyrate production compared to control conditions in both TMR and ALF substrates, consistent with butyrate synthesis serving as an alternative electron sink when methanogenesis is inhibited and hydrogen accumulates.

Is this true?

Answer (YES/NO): YES